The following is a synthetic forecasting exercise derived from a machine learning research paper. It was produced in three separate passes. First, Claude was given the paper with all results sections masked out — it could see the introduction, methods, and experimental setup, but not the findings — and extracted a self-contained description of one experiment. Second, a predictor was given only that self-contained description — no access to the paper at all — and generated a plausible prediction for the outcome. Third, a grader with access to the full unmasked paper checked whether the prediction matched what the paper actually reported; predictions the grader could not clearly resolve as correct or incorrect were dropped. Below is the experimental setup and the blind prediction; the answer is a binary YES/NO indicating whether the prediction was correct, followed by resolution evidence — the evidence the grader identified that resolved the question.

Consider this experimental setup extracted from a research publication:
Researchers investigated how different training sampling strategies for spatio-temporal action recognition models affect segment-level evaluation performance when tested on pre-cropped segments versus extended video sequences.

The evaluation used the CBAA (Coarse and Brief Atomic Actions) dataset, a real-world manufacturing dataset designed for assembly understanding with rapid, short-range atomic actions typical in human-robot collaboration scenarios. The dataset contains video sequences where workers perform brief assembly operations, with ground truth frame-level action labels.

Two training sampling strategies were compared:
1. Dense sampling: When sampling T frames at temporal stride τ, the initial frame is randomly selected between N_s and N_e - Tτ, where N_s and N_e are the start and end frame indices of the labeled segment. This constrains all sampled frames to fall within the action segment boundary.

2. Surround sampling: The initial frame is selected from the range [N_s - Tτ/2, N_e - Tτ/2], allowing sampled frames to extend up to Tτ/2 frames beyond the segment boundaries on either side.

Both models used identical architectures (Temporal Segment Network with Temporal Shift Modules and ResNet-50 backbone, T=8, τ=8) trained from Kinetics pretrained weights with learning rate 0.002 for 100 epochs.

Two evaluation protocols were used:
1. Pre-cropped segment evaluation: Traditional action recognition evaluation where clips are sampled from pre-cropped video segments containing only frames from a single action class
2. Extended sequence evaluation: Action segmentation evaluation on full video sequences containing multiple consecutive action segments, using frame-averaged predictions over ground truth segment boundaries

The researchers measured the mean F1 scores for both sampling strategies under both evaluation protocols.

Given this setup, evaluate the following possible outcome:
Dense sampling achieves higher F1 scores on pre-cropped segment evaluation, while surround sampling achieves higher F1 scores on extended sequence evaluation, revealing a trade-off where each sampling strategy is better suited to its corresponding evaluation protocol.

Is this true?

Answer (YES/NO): YES